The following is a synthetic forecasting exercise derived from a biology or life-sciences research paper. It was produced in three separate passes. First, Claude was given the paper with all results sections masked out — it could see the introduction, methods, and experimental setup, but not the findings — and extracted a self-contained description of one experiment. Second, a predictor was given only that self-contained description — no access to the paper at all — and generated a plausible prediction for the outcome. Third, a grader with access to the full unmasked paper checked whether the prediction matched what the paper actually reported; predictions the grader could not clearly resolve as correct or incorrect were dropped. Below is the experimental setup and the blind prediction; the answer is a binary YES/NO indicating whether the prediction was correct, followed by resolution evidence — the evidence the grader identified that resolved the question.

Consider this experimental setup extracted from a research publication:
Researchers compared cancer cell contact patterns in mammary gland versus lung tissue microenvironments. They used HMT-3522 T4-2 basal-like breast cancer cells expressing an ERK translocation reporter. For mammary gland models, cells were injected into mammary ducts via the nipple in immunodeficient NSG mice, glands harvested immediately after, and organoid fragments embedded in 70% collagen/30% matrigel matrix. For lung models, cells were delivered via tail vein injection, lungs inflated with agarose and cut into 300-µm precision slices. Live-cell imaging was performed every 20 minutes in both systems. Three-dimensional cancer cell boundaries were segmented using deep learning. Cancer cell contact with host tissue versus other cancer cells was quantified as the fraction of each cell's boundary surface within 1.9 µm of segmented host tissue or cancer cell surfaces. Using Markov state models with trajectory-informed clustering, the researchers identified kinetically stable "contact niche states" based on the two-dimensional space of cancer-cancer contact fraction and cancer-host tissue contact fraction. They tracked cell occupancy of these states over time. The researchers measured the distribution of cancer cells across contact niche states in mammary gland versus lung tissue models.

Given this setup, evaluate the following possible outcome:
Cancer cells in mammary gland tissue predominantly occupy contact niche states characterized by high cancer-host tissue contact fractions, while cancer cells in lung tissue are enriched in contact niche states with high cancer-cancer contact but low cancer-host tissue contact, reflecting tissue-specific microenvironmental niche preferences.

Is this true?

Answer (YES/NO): NO